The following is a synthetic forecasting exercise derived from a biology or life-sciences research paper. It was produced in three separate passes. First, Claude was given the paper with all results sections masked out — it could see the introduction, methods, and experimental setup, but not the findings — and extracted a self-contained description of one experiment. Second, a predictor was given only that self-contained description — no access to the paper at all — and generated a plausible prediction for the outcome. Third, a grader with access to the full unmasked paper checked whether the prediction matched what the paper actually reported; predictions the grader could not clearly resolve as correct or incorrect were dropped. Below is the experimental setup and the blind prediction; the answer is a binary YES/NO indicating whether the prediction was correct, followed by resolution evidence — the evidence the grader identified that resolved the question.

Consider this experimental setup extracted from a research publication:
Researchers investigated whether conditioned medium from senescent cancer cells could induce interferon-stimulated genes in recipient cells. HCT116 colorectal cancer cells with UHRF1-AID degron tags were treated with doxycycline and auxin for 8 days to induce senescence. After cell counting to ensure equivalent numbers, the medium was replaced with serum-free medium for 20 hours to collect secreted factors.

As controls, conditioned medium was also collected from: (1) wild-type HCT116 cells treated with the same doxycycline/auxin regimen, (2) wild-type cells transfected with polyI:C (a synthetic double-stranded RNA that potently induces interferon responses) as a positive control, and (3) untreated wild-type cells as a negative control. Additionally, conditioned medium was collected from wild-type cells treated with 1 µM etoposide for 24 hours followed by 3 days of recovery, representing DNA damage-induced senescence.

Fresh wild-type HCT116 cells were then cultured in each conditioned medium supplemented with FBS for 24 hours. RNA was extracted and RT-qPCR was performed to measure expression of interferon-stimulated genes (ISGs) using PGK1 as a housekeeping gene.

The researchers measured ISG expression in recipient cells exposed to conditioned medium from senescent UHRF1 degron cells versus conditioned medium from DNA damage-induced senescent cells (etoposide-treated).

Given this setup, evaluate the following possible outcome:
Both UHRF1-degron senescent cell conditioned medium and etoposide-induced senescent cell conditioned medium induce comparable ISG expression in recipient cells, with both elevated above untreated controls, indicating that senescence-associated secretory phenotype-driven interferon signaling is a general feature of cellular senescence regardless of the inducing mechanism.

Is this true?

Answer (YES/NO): NO